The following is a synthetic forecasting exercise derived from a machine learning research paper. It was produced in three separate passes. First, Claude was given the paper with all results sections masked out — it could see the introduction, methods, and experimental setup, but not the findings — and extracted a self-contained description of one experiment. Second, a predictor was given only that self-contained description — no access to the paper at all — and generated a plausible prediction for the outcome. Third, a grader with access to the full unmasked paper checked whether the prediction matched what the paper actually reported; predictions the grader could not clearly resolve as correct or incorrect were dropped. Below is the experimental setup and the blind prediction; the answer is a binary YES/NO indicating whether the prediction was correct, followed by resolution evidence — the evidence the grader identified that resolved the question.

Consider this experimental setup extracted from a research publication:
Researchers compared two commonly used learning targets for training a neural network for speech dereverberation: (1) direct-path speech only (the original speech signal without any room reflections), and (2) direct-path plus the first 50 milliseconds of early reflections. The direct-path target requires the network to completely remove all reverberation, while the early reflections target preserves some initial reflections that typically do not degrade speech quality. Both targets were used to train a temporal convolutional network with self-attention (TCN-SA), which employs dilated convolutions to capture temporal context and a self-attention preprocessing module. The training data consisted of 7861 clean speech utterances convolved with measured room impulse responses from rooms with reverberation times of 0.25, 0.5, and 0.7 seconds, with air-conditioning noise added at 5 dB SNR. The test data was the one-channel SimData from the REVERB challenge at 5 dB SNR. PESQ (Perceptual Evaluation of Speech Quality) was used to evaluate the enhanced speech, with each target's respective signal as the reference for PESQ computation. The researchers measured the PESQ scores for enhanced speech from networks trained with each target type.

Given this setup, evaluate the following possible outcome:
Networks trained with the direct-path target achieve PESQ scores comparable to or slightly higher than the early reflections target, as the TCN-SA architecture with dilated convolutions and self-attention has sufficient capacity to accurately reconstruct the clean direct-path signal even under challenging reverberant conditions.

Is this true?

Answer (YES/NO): NO